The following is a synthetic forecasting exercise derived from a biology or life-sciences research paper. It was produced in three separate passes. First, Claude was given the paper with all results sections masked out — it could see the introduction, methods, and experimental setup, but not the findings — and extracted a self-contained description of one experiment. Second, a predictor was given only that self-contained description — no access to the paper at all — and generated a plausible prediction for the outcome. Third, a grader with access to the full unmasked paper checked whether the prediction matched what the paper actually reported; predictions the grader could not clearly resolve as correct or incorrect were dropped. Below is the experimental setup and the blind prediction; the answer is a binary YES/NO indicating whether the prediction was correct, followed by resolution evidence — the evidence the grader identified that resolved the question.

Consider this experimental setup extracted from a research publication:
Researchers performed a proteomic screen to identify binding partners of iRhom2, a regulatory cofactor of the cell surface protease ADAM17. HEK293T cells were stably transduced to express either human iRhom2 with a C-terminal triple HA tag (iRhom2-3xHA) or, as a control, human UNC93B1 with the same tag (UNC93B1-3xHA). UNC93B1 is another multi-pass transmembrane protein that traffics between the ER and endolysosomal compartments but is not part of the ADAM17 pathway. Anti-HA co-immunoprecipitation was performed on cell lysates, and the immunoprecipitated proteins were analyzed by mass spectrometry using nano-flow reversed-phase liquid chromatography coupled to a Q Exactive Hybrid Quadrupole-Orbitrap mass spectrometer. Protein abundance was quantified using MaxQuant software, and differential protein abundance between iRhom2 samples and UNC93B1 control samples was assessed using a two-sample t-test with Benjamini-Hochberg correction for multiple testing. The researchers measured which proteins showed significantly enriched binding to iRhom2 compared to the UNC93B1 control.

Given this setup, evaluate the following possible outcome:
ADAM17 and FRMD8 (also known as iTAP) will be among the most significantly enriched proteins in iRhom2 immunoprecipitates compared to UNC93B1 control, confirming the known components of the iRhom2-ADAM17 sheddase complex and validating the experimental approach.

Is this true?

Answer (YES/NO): NO